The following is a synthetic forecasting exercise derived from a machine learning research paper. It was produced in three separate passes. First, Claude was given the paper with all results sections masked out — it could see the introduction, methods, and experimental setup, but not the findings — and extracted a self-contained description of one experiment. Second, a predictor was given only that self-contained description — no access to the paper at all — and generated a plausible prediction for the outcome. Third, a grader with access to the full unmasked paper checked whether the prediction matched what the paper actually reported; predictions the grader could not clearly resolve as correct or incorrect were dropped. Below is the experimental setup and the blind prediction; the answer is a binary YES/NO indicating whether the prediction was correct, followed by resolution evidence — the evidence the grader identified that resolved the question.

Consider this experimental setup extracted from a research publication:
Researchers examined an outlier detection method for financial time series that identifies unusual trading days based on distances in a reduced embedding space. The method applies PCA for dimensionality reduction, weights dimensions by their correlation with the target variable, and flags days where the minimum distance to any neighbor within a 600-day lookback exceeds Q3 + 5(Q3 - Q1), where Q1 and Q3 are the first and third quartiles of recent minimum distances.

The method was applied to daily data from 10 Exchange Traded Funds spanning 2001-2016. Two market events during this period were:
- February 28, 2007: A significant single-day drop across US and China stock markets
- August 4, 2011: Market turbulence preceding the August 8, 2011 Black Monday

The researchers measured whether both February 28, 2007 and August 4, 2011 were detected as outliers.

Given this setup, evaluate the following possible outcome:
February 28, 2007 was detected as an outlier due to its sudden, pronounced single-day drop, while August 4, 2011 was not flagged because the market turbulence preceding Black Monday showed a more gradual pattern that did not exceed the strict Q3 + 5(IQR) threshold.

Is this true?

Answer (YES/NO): NO